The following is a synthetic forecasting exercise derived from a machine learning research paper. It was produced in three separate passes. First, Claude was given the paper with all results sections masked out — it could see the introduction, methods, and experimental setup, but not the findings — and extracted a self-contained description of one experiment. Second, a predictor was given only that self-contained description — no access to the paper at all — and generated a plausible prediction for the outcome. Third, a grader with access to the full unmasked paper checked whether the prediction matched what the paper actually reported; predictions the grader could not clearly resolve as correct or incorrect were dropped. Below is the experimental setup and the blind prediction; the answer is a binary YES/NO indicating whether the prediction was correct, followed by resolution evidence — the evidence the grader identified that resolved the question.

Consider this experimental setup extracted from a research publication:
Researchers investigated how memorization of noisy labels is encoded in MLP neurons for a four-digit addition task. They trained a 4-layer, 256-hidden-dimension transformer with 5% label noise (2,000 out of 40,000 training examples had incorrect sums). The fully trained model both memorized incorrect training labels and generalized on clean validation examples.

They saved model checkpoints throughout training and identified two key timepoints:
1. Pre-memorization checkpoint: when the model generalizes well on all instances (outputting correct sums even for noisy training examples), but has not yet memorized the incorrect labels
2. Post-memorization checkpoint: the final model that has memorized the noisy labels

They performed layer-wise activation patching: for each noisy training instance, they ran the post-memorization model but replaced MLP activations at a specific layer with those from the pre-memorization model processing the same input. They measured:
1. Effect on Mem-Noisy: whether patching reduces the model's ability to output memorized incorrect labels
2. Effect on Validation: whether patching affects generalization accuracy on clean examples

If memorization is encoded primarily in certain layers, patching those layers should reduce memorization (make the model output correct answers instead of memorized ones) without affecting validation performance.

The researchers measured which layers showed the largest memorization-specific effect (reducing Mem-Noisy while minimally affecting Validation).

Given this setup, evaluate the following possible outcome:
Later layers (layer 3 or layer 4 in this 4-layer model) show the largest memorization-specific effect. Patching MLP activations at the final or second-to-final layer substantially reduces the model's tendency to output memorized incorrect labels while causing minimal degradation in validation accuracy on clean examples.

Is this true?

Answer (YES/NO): YES